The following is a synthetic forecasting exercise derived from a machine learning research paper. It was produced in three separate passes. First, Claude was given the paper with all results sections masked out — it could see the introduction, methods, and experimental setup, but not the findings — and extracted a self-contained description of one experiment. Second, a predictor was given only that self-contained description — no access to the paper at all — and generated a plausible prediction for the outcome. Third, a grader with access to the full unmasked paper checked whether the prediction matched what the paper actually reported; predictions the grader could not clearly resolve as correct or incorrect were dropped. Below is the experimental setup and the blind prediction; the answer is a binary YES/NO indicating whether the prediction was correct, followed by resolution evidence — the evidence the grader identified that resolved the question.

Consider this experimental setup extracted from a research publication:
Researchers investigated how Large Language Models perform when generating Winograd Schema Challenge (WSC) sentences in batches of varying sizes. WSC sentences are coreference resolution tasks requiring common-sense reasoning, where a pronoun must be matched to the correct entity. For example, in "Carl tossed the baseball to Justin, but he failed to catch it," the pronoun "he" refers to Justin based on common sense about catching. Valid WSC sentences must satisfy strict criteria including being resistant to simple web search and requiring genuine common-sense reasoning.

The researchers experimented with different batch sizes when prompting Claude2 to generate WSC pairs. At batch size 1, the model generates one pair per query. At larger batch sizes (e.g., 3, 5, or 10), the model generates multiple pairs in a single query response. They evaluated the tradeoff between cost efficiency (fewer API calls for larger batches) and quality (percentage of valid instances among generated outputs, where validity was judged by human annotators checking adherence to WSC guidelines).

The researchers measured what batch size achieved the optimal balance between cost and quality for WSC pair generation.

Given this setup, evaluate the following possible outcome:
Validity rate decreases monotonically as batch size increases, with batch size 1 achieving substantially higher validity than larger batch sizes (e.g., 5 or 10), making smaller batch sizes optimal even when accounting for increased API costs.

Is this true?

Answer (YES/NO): NO